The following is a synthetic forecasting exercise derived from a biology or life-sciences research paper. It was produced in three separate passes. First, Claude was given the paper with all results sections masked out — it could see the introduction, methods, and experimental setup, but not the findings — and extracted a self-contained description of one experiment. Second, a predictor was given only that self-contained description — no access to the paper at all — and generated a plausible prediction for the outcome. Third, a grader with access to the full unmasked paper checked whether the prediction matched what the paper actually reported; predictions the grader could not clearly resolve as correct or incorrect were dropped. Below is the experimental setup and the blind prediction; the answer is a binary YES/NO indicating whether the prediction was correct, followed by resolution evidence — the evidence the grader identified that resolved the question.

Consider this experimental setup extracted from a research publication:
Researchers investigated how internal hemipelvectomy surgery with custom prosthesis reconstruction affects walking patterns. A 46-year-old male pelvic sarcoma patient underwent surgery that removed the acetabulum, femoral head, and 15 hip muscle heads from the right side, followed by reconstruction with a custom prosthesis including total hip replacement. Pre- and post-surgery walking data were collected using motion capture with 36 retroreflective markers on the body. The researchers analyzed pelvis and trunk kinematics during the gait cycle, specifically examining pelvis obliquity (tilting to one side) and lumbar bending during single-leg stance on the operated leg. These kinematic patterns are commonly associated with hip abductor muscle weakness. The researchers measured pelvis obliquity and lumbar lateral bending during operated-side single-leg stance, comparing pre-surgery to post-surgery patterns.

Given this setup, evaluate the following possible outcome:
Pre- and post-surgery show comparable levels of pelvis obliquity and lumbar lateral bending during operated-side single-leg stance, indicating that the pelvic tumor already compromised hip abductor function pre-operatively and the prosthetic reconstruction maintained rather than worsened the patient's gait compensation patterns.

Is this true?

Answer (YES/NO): NO